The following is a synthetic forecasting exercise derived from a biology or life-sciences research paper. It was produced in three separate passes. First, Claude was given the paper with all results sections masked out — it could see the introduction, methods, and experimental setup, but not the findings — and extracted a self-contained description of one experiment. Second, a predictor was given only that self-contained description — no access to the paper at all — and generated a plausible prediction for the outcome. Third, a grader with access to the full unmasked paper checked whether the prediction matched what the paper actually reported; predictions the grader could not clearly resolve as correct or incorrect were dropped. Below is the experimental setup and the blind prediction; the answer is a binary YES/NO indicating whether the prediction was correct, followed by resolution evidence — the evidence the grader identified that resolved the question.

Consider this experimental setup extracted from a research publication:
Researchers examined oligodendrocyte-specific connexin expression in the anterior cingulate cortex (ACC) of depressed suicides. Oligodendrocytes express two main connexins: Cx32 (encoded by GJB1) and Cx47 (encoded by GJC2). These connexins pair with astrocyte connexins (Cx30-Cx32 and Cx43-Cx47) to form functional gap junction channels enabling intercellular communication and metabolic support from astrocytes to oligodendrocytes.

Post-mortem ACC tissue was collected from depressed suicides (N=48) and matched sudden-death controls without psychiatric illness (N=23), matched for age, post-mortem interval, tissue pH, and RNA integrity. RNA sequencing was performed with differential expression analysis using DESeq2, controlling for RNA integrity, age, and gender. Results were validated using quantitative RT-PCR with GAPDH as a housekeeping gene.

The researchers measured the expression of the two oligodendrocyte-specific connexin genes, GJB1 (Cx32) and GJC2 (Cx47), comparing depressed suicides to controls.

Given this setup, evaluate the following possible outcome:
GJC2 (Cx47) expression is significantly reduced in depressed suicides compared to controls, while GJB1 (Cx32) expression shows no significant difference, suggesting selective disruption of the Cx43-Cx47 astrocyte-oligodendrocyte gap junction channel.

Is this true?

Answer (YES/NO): NO